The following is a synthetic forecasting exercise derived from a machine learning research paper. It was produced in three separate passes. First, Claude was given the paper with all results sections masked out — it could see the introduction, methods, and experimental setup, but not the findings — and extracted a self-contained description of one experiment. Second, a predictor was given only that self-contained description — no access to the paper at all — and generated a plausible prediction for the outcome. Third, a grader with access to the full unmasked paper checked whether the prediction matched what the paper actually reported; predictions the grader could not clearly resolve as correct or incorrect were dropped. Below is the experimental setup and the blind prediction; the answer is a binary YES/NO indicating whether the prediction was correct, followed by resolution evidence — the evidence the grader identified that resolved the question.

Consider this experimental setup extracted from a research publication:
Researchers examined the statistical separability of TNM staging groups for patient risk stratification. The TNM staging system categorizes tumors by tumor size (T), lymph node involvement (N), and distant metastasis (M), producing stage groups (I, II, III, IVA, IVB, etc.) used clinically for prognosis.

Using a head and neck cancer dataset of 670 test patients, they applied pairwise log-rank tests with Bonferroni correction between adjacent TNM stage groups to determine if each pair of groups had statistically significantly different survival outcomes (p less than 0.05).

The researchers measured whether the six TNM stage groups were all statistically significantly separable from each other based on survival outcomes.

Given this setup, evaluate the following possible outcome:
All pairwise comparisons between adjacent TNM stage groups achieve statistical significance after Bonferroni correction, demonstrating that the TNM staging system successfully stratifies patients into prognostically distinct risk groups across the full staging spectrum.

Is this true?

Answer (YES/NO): NO